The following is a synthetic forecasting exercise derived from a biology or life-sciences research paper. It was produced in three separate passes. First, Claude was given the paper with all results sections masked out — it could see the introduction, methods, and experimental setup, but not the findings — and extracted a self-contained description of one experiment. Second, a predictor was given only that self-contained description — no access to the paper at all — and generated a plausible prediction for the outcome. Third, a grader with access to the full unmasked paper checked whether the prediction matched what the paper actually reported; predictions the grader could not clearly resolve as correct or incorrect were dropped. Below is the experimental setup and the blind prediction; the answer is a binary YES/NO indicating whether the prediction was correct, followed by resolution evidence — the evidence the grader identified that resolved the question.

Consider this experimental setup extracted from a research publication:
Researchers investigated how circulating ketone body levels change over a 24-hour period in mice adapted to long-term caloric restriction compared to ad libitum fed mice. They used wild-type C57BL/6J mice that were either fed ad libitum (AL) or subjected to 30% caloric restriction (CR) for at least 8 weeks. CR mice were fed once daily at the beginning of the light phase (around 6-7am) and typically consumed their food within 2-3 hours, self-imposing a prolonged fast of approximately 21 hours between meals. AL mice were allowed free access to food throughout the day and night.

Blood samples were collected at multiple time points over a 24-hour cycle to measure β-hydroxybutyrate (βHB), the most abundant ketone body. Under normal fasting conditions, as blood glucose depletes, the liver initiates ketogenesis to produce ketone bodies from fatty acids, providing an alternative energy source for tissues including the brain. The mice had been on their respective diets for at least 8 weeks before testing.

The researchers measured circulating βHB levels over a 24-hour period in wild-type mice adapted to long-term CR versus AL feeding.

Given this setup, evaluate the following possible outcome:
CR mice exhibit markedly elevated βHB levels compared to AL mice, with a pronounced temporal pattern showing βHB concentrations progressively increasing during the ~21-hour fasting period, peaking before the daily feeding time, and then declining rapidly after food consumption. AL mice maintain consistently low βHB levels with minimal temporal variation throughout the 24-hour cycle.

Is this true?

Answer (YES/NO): NO